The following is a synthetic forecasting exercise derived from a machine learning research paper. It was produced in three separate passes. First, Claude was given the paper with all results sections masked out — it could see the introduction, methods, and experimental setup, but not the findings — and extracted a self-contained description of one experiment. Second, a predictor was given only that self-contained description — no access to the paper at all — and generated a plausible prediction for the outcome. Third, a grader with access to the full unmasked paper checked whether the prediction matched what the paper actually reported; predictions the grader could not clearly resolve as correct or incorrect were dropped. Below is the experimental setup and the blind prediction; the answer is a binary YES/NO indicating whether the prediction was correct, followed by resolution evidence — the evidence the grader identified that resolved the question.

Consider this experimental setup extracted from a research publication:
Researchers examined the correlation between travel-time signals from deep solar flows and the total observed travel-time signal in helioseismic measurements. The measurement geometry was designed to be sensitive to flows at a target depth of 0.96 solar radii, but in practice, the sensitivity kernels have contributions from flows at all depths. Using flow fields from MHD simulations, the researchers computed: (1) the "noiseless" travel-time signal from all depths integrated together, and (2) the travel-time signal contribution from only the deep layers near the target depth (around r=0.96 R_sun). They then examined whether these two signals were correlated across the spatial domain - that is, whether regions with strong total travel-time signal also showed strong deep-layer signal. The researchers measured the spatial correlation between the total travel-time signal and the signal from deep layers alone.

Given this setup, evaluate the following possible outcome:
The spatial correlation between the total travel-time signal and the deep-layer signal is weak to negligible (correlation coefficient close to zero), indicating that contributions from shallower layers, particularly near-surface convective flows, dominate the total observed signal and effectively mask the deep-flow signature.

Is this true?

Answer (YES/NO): NO